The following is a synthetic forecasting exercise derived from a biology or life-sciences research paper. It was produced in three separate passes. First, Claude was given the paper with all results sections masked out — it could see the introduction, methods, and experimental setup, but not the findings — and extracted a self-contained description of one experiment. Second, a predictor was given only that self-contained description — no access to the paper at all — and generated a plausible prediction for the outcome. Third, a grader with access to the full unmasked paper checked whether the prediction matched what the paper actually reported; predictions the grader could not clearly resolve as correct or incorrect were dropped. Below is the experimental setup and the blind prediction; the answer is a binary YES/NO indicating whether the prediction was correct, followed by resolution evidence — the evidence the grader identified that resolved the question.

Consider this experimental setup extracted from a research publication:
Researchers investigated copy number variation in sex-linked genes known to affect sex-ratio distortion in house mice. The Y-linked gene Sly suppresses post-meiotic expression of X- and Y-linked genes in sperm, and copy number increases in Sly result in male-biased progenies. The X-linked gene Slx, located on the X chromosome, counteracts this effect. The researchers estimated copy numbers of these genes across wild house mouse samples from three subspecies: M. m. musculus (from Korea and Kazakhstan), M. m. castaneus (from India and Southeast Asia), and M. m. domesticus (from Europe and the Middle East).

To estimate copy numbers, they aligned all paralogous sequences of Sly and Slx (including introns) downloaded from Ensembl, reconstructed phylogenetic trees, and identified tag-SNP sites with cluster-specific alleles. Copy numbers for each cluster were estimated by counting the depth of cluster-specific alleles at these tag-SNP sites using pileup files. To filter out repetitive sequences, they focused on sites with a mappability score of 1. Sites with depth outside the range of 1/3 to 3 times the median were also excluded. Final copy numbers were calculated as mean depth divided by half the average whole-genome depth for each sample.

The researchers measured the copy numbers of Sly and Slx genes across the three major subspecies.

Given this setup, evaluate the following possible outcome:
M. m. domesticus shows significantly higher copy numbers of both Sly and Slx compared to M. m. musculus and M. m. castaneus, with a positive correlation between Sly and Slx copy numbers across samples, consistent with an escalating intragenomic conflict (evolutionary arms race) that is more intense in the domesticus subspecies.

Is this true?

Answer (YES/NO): NO